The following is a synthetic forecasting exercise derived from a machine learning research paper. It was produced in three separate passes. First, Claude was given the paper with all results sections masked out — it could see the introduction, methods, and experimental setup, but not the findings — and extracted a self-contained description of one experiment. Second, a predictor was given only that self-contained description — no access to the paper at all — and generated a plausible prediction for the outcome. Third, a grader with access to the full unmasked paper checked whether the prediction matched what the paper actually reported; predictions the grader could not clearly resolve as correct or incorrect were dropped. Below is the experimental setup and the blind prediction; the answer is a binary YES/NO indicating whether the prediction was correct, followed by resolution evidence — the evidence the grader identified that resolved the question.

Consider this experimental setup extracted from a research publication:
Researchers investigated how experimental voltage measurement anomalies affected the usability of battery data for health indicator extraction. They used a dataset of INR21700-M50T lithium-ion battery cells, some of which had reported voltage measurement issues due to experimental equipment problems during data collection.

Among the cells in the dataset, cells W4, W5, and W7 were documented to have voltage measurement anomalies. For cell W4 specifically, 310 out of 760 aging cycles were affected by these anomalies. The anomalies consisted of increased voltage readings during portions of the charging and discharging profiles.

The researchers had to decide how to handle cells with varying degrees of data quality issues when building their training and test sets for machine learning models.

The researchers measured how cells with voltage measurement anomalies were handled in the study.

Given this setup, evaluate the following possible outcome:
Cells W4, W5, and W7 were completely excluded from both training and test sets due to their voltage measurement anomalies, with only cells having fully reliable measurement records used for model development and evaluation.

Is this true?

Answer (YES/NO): NO